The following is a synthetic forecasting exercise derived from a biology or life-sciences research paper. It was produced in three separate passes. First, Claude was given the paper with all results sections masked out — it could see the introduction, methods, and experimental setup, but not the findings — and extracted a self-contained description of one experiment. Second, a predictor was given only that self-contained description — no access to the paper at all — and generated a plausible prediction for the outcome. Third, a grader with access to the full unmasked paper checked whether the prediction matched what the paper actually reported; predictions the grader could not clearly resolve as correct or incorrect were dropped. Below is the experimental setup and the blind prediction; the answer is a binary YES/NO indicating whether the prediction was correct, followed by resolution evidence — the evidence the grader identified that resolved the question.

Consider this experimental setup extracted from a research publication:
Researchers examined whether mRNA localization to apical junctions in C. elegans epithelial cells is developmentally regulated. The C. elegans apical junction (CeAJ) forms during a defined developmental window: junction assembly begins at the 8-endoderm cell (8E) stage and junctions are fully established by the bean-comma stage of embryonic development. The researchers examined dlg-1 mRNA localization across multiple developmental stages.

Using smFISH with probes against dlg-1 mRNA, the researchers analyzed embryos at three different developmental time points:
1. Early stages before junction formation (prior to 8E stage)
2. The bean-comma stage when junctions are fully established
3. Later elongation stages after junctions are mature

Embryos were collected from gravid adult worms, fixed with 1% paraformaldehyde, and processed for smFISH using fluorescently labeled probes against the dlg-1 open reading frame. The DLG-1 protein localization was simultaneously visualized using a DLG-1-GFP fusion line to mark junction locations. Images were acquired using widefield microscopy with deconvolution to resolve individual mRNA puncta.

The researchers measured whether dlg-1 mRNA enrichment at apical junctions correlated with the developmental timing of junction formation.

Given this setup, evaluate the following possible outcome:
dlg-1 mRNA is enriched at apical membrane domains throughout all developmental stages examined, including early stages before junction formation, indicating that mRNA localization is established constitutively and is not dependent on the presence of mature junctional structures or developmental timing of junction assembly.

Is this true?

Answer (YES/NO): NO